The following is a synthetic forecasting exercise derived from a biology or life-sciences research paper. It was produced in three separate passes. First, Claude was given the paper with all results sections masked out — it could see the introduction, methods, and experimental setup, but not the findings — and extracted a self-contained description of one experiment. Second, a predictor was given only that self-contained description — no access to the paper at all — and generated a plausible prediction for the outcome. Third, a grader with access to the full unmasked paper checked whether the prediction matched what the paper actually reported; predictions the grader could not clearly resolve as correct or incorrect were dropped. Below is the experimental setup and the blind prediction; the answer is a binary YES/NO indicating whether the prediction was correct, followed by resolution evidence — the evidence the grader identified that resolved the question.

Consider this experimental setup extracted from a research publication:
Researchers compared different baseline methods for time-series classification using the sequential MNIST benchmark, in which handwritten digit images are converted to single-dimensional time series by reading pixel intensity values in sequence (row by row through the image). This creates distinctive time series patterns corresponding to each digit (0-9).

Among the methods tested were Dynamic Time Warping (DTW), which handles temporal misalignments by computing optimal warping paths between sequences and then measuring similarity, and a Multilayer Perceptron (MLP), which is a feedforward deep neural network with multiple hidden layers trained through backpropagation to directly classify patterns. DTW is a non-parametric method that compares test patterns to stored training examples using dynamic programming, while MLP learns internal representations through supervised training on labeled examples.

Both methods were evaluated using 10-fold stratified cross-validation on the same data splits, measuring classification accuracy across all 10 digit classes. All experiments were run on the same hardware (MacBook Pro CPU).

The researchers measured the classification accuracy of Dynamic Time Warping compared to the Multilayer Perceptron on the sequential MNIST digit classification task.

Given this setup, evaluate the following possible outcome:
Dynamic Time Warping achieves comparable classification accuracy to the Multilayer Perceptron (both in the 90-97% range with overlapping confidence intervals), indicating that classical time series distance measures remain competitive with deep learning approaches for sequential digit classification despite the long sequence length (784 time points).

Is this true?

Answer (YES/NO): NO